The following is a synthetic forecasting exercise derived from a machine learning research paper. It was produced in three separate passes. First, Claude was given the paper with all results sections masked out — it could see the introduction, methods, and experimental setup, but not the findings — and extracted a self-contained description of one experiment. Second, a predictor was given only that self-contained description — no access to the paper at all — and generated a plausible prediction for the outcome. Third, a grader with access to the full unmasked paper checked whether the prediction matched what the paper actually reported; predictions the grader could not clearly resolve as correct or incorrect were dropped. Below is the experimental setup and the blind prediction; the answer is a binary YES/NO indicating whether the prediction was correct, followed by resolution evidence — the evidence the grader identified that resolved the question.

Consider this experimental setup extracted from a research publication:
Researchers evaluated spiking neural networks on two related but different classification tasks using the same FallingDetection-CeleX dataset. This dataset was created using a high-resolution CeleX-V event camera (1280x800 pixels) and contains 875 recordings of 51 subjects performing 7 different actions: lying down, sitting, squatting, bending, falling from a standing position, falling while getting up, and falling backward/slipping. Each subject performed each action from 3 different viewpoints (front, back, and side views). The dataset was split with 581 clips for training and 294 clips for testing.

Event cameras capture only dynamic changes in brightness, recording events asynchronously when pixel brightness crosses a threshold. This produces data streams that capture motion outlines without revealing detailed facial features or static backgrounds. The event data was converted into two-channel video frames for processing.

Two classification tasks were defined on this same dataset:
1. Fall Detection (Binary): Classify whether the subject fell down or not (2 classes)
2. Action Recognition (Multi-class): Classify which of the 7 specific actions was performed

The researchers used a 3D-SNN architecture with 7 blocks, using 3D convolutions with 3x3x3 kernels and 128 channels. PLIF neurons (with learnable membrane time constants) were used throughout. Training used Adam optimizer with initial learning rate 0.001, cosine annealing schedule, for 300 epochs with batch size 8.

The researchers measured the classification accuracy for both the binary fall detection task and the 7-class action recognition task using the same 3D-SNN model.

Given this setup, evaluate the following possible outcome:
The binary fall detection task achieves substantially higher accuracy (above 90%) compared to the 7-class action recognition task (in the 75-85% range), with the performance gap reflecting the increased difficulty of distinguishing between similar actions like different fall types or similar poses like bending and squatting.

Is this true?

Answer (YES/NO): NO